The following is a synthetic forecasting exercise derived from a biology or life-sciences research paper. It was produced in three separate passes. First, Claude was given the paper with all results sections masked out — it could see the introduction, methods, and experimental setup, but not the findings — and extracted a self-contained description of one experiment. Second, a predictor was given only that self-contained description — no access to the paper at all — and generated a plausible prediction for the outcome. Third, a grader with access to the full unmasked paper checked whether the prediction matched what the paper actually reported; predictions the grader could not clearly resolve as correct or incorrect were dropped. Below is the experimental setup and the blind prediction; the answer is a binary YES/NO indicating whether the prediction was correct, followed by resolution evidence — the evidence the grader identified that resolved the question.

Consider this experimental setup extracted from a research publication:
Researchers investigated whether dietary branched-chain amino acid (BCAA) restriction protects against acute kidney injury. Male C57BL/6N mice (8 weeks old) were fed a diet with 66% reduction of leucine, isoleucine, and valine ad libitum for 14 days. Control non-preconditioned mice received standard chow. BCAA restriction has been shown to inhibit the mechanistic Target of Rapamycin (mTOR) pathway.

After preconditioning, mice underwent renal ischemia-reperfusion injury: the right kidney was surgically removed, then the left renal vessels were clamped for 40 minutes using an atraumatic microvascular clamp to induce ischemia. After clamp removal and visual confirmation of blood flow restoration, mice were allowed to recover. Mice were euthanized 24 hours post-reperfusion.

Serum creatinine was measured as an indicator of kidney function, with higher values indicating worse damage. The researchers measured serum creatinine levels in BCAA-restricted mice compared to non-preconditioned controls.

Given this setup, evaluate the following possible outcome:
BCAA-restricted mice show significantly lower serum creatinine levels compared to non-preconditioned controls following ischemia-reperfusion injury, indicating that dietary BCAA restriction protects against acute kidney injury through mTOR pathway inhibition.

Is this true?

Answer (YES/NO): NO